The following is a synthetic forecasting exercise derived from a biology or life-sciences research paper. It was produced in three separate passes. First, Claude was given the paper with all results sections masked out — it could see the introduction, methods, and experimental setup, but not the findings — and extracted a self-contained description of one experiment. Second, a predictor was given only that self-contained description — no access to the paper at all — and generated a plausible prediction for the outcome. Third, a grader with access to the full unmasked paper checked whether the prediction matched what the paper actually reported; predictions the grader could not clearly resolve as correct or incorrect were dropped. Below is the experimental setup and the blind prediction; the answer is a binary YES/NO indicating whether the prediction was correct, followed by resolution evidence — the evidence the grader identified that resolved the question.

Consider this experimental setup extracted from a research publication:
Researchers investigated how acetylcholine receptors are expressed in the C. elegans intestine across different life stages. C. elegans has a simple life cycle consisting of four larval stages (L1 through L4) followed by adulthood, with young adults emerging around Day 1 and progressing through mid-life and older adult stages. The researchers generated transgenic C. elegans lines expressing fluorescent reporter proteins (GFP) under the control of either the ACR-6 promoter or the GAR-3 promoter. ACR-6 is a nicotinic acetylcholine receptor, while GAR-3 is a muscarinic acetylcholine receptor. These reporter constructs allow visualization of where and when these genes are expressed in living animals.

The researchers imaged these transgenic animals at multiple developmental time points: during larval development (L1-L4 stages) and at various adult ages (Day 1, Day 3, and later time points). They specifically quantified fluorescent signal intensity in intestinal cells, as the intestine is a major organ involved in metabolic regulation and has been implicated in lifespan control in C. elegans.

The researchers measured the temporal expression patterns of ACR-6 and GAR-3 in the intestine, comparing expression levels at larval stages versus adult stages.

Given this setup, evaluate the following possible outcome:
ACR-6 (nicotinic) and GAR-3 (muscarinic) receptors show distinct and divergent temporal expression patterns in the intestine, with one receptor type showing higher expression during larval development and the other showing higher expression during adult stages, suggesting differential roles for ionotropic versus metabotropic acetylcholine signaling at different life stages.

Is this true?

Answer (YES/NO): YES